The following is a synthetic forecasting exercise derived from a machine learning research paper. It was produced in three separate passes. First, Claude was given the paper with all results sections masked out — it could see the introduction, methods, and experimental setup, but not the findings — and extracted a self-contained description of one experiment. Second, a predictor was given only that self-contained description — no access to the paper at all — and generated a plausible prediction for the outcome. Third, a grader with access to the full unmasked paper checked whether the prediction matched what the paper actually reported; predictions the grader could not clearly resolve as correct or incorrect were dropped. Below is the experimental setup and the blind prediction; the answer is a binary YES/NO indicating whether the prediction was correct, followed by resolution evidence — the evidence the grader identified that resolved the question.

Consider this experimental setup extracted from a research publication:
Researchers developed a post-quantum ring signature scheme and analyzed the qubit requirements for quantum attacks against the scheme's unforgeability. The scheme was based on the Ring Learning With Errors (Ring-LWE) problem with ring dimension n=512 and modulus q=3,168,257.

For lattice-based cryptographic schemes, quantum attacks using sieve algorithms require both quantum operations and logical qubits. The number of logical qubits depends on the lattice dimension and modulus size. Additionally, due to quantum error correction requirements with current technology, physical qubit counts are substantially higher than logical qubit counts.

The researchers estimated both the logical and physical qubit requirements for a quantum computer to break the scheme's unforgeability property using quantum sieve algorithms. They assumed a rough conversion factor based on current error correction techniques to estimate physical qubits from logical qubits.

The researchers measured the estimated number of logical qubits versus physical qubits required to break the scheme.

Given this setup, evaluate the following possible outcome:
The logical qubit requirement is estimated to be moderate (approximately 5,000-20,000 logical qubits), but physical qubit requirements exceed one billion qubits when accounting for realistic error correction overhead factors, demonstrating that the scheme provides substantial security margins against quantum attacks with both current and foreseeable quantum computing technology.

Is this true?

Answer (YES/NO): NO